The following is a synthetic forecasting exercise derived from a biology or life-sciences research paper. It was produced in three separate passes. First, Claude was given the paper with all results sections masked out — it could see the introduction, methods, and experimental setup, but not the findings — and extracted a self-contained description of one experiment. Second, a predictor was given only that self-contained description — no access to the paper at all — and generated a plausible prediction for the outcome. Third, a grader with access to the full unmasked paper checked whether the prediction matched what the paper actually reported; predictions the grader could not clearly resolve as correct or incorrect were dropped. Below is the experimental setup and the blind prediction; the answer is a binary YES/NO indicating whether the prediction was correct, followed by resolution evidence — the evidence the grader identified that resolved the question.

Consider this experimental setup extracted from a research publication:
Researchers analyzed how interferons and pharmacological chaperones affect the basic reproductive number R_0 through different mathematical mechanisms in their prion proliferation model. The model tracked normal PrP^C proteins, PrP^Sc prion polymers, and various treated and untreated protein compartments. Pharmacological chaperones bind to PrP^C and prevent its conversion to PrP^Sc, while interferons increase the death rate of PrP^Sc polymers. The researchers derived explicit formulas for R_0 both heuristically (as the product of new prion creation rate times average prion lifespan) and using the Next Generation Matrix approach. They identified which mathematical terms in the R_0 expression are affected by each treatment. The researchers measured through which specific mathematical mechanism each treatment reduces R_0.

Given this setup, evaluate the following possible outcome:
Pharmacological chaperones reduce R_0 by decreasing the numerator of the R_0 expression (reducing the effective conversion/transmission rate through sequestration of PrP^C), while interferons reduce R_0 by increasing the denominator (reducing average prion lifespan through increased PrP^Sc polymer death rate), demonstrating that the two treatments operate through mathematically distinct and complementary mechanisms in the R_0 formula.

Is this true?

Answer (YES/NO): YES